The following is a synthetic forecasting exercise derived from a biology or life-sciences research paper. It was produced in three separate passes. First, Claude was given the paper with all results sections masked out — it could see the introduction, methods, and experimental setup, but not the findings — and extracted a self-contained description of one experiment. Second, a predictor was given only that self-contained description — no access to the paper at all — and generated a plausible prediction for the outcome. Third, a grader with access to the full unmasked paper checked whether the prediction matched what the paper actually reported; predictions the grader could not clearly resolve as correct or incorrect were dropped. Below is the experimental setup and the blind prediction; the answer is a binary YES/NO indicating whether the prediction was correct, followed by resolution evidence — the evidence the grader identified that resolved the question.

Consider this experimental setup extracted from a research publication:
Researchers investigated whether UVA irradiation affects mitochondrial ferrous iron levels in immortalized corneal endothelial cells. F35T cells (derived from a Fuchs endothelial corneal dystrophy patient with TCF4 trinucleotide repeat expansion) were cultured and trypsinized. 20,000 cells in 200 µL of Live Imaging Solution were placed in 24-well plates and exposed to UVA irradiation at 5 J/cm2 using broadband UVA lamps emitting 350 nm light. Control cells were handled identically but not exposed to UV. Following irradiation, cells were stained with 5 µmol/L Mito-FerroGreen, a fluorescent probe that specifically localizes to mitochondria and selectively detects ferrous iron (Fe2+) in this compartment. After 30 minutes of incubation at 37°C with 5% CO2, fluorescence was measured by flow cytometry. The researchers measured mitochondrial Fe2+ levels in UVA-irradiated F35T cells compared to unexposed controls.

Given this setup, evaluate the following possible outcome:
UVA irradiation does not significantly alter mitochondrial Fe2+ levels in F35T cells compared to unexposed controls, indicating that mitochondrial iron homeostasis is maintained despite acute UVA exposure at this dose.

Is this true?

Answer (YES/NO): NO